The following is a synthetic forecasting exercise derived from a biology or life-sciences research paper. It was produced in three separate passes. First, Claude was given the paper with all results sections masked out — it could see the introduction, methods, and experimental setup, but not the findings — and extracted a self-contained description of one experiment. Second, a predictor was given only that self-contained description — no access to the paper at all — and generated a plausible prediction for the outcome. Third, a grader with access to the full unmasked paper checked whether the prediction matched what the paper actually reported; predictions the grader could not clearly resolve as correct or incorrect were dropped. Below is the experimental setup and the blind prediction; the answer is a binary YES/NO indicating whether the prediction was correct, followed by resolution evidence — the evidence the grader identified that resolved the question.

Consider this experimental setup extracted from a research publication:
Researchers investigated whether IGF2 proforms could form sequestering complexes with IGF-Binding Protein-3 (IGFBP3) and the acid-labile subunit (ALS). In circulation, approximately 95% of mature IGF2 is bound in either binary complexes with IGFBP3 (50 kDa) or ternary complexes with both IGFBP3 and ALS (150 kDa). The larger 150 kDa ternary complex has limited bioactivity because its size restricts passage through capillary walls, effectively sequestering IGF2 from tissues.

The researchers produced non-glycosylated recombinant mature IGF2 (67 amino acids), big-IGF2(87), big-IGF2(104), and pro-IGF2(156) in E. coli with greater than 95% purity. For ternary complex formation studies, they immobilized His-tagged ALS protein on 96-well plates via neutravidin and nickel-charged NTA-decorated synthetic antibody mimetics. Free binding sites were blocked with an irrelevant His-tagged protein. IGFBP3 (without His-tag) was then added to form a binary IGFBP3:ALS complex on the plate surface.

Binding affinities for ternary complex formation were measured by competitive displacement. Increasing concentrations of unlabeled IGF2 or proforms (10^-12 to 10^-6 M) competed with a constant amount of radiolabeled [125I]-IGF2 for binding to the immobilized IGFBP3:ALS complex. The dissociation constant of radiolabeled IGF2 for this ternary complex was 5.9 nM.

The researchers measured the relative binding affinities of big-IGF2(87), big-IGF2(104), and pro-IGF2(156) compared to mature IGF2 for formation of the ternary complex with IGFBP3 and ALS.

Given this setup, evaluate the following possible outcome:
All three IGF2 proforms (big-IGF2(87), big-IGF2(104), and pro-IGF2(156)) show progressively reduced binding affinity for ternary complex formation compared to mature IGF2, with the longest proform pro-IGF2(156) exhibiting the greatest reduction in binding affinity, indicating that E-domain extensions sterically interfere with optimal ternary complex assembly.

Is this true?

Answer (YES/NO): YES